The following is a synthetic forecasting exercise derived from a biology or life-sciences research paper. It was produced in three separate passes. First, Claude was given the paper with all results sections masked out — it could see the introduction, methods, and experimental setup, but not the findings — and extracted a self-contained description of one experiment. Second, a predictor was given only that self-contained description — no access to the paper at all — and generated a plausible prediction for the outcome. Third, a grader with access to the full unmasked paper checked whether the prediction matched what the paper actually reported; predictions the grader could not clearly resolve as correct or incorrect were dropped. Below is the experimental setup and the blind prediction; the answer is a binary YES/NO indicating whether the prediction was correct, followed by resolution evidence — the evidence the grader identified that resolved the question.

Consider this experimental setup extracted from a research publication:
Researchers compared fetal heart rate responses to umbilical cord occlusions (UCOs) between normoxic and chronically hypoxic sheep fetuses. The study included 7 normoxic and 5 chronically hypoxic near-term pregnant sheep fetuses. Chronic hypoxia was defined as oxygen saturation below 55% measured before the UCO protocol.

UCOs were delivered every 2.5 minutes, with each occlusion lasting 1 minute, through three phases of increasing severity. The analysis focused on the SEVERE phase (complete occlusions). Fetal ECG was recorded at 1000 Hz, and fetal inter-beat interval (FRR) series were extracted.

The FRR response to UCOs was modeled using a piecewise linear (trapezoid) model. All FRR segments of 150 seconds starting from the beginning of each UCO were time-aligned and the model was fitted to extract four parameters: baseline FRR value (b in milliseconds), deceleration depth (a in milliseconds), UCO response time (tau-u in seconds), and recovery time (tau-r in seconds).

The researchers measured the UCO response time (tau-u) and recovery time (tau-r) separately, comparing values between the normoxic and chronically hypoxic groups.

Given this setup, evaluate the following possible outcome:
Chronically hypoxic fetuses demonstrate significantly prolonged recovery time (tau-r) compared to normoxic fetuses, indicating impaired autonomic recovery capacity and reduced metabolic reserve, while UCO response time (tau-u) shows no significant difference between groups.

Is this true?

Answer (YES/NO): NO